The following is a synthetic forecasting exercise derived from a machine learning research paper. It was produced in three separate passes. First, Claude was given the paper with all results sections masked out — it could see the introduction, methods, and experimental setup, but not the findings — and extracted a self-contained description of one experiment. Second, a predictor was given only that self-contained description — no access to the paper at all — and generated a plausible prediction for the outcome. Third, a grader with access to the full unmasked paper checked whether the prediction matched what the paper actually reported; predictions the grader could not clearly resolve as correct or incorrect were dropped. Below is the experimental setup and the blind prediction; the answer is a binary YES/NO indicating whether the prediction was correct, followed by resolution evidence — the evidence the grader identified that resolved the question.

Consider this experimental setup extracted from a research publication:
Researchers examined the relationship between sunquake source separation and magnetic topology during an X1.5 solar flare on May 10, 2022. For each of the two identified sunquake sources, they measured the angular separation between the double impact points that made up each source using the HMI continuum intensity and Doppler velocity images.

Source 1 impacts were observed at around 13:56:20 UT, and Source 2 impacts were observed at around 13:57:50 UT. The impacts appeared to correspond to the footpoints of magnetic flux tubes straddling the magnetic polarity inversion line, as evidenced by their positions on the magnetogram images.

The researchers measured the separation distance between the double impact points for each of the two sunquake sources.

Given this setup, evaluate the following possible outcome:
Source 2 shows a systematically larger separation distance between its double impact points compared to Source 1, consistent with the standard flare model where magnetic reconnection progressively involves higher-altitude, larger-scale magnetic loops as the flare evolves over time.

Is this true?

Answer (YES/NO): YES